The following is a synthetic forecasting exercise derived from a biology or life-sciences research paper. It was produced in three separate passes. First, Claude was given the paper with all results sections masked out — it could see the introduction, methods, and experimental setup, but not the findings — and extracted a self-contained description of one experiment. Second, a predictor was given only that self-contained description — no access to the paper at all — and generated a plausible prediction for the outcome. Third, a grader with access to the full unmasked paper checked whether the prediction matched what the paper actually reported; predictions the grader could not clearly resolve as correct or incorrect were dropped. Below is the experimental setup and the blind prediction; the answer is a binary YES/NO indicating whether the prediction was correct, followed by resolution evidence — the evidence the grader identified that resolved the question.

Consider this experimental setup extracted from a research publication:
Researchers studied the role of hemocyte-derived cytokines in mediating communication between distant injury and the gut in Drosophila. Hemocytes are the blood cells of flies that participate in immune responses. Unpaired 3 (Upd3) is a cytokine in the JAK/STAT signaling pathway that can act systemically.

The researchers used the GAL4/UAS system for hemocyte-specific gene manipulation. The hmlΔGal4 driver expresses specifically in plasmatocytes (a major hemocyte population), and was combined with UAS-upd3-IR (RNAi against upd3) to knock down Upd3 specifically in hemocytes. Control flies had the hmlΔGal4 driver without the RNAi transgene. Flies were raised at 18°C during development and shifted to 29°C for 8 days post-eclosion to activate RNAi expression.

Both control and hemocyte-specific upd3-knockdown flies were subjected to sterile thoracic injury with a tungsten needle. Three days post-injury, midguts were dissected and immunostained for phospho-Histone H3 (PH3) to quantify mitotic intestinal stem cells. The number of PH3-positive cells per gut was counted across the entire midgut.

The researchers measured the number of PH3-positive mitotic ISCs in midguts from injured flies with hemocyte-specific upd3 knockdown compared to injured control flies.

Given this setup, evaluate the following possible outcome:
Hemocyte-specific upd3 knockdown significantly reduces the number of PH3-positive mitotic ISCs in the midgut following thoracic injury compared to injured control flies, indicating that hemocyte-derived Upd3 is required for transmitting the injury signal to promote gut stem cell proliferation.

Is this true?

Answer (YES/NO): YES